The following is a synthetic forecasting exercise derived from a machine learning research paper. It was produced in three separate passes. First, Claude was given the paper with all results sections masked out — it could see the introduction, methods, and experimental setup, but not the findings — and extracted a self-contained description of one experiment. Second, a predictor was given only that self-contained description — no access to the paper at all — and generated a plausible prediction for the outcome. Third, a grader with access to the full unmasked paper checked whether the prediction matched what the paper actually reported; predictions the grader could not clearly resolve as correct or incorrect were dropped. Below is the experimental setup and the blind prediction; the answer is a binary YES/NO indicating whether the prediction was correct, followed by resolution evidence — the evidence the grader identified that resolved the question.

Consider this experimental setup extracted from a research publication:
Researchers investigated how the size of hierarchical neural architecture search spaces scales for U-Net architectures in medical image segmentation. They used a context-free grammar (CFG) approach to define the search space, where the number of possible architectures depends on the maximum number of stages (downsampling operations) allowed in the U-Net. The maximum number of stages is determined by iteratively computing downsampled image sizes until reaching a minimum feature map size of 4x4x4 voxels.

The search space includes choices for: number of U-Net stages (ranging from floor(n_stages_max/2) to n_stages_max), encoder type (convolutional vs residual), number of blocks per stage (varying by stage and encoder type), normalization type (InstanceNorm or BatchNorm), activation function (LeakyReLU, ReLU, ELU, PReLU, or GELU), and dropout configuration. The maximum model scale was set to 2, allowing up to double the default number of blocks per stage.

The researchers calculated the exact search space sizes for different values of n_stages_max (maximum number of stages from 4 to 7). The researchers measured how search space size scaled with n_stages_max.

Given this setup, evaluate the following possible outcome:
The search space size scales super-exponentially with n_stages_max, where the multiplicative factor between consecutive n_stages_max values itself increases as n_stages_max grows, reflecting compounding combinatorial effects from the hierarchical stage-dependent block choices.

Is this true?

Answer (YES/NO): NO